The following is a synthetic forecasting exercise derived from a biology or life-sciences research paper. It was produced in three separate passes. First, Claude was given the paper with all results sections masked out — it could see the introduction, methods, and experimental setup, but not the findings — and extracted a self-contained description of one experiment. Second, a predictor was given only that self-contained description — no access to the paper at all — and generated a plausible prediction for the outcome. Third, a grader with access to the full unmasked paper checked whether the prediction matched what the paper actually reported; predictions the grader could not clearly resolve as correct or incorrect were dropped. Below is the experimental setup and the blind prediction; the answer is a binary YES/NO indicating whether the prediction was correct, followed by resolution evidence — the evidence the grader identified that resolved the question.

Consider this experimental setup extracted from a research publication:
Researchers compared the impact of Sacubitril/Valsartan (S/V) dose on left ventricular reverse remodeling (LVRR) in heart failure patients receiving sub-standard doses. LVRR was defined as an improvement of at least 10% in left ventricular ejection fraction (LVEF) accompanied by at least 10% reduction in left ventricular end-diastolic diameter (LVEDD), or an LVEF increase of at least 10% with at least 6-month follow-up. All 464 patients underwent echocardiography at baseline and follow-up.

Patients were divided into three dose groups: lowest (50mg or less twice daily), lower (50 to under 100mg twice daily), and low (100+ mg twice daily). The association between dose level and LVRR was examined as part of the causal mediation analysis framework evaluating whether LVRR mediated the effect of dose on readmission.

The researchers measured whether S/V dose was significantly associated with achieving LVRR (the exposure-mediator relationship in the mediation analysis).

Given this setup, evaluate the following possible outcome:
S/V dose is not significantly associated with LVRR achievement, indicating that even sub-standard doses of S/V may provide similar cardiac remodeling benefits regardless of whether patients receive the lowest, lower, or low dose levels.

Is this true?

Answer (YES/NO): NO